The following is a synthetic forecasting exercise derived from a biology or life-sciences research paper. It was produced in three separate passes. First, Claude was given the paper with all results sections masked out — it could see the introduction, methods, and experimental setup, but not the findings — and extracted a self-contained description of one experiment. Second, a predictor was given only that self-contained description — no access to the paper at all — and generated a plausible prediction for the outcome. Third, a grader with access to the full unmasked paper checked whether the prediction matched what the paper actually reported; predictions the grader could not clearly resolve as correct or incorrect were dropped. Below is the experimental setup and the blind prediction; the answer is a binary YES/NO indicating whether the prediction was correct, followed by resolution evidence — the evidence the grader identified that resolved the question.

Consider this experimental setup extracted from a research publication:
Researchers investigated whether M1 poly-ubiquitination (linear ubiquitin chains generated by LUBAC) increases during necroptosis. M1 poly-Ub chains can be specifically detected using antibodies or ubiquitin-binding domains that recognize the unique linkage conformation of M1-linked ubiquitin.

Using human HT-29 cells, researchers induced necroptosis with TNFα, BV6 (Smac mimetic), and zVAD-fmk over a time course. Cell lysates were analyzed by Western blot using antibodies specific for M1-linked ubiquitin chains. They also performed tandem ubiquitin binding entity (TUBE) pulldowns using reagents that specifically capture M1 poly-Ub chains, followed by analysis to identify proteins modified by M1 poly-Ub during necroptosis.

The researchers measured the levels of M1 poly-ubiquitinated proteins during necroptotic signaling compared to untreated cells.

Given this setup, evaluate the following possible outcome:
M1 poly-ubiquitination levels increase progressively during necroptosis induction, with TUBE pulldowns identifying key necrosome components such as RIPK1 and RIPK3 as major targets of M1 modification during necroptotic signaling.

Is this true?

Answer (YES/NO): NO